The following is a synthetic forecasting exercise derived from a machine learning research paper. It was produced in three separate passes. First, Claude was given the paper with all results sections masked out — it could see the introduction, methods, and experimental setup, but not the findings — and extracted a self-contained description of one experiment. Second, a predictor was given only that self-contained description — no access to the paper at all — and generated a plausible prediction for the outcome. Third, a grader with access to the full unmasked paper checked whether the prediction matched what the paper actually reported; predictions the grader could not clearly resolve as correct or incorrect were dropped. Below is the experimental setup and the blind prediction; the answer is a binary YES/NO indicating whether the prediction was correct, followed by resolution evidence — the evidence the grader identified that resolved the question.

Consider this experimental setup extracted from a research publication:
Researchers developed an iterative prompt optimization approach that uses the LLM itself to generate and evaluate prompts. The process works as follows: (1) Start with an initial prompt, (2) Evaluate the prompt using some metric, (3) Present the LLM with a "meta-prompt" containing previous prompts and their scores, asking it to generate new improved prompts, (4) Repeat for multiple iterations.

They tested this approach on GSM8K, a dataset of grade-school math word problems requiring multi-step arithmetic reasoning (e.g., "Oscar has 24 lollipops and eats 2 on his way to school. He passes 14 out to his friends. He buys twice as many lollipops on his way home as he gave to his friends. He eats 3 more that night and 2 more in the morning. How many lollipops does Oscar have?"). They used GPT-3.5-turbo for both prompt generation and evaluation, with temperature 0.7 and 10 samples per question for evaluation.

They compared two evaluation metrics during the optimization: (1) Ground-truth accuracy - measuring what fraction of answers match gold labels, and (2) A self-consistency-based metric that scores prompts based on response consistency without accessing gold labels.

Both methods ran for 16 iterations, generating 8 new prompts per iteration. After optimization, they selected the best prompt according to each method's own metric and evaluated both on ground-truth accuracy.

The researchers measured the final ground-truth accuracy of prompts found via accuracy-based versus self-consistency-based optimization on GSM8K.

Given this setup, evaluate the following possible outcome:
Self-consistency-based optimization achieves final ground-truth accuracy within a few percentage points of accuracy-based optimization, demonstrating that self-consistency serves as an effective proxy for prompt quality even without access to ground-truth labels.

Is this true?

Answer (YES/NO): YES